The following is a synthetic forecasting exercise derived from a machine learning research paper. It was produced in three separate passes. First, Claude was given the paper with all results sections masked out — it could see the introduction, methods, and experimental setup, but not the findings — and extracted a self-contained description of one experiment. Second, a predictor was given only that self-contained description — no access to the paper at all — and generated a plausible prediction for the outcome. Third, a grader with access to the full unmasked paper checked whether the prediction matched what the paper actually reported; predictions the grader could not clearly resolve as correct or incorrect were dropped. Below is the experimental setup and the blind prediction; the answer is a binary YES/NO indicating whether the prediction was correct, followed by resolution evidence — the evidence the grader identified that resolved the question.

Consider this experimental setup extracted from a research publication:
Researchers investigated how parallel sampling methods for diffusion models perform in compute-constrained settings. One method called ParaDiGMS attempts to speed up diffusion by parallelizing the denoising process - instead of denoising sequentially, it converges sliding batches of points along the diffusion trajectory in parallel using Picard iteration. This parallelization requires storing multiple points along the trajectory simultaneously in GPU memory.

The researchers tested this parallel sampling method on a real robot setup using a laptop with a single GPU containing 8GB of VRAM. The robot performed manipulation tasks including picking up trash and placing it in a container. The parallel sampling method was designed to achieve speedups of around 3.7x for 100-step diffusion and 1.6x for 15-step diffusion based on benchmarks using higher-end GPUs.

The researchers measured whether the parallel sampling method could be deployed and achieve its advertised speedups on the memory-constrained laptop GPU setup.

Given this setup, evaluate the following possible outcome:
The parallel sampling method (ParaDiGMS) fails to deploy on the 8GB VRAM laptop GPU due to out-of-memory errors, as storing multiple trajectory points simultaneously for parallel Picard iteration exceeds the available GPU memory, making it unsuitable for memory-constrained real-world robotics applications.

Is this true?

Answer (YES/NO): YES